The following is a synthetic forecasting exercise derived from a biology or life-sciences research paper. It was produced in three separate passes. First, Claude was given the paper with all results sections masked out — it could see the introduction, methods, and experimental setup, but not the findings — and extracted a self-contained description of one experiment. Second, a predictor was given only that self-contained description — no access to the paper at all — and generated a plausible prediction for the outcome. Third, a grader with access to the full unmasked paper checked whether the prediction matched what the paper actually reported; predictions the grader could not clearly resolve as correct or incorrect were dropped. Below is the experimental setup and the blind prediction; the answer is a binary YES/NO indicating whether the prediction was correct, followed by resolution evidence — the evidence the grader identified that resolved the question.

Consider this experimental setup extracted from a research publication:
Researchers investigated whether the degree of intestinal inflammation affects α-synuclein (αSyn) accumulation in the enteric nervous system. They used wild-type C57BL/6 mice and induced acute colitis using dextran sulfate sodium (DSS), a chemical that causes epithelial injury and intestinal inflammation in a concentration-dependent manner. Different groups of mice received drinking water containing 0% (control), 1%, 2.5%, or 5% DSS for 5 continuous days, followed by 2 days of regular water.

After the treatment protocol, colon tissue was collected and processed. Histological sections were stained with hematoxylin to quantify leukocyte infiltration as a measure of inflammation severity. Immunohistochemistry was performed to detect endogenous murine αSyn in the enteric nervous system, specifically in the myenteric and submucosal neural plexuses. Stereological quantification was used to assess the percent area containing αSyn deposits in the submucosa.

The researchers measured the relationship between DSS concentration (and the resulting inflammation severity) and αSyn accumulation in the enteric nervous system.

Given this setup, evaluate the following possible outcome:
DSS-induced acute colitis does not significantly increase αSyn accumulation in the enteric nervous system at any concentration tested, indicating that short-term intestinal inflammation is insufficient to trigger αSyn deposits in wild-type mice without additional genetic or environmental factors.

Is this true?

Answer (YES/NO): NO